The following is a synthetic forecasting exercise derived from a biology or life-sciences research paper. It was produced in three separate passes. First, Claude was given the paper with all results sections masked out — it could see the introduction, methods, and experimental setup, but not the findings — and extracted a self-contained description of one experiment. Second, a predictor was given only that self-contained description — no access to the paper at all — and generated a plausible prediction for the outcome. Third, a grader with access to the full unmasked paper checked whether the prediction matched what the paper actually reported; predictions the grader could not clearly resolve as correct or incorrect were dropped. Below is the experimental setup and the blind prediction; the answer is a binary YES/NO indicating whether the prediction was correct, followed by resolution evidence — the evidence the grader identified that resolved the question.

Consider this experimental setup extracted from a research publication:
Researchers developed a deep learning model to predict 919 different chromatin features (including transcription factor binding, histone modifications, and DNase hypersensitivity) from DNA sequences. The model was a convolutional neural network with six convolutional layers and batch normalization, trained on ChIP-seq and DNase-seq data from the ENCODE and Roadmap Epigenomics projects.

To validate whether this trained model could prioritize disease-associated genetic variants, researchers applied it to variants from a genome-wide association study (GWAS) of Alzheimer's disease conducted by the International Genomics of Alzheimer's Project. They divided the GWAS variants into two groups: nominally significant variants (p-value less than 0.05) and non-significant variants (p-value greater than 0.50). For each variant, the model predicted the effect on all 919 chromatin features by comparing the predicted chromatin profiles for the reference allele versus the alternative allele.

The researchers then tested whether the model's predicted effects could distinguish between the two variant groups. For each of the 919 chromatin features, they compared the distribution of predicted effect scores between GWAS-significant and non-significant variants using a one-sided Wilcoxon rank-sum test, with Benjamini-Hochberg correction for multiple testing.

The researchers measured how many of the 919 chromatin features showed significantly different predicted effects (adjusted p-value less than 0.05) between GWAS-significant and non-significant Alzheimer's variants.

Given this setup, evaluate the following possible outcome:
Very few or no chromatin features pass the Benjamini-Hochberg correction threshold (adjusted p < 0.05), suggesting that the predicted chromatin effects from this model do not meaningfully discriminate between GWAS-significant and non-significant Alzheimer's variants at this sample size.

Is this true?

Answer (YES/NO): NO